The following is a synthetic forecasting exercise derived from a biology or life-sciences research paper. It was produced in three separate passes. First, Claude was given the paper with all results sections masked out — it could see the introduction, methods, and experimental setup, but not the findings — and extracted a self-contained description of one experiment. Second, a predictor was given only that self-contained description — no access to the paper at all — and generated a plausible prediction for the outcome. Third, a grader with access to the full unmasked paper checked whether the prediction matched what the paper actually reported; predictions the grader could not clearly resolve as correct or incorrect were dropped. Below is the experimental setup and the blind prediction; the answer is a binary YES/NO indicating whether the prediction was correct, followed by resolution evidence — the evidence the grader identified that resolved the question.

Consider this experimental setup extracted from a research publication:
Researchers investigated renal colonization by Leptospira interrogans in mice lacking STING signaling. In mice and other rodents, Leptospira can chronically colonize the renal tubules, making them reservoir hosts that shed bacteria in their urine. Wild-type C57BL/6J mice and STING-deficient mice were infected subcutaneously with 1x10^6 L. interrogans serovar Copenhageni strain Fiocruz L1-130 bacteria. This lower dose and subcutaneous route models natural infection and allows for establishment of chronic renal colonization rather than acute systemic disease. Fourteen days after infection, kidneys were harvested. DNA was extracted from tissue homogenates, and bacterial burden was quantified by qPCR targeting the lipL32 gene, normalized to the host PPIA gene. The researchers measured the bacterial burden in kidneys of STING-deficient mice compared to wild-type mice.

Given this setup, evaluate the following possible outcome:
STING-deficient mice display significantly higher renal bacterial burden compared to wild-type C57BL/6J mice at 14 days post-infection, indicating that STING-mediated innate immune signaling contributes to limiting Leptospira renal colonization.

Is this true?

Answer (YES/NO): YES